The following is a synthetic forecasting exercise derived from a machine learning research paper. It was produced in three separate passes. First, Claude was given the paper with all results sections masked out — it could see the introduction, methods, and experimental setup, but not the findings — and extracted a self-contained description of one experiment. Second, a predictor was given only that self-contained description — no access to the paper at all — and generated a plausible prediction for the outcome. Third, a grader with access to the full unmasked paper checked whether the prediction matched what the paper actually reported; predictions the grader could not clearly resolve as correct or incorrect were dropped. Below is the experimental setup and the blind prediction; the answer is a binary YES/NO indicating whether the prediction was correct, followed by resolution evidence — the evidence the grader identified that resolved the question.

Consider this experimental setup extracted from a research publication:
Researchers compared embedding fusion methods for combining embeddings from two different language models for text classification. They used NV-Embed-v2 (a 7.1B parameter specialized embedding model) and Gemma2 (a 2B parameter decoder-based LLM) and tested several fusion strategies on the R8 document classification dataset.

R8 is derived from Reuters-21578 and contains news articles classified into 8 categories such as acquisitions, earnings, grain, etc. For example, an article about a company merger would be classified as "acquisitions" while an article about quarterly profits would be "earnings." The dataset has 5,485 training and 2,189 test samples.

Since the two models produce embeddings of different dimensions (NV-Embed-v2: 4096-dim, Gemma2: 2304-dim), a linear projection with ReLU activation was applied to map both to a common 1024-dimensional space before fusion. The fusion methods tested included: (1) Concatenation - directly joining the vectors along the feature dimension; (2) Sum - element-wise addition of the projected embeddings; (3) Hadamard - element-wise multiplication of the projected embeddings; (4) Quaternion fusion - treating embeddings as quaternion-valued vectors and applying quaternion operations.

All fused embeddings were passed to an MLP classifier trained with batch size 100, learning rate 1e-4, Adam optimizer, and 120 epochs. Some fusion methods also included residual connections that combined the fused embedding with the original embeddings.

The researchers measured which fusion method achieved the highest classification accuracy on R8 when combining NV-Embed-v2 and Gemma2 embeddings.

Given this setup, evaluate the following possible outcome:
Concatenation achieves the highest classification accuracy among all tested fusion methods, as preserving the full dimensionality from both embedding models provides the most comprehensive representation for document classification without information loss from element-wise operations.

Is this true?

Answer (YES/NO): NO